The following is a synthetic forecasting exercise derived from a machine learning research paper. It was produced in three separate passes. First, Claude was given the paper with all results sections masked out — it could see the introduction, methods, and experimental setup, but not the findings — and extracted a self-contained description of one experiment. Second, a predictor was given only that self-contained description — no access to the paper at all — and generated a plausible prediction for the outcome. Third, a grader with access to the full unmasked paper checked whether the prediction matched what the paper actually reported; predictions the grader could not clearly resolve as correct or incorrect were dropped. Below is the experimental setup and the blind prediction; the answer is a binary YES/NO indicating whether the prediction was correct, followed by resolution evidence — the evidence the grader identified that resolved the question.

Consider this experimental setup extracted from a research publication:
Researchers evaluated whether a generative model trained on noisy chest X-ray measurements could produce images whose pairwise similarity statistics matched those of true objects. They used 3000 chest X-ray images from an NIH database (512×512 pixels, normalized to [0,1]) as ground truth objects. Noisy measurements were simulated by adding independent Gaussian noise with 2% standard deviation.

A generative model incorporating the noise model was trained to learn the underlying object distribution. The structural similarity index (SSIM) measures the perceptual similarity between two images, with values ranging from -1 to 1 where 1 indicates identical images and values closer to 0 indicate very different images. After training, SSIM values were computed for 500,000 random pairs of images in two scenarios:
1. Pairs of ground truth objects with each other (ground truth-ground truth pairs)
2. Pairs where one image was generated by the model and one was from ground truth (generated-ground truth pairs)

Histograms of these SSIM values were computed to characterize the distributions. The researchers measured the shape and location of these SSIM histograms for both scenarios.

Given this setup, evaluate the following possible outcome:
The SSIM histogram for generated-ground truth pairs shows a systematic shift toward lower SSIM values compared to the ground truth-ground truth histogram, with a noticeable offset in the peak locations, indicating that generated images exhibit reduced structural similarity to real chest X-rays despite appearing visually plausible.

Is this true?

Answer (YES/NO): NO